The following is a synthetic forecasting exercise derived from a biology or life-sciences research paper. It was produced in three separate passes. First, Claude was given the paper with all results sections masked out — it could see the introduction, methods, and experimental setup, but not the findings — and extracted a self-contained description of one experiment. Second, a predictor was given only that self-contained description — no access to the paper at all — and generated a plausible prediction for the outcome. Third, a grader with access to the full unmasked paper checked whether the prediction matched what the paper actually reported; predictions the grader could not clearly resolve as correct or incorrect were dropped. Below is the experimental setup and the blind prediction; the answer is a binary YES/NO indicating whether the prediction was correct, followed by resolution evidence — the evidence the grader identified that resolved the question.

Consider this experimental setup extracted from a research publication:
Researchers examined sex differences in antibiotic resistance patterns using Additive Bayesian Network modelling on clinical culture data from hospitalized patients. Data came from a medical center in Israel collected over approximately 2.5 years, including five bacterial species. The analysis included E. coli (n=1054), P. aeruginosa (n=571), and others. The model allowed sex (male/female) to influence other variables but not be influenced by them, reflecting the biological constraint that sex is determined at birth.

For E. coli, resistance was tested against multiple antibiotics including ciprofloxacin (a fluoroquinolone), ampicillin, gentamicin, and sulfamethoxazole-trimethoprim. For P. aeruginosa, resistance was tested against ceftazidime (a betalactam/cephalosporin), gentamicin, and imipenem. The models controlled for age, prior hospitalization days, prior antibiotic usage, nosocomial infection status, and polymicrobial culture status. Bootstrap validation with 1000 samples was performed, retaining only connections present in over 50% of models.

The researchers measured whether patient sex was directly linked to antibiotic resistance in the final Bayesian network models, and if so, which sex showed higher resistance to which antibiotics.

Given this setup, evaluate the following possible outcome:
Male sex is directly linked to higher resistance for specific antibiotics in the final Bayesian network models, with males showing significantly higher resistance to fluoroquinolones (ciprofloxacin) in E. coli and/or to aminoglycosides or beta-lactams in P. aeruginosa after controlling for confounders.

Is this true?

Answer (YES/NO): YES